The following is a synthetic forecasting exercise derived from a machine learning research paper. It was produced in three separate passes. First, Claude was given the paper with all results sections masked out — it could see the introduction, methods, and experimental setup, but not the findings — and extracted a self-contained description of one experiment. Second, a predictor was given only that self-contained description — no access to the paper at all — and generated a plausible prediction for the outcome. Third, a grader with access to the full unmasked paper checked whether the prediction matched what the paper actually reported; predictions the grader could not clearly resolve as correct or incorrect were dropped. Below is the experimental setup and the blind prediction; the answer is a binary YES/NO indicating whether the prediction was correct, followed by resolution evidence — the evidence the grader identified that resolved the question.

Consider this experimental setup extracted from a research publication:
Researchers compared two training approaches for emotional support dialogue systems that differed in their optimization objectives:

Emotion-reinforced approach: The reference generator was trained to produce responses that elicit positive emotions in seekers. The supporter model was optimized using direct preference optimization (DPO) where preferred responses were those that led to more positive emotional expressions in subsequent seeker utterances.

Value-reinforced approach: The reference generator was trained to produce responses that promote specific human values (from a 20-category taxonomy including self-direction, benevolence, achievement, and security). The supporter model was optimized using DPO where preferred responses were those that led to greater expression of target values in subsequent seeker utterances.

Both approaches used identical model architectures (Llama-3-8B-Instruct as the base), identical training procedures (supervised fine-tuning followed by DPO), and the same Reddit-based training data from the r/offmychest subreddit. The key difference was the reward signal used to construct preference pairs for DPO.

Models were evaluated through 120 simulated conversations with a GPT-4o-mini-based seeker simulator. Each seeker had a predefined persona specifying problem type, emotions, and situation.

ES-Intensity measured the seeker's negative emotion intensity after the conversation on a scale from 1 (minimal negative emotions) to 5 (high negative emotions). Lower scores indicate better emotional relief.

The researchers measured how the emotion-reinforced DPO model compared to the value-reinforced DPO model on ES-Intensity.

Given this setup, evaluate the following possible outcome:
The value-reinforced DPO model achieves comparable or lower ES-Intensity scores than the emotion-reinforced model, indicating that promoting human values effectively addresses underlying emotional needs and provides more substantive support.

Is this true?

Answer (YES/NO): YES